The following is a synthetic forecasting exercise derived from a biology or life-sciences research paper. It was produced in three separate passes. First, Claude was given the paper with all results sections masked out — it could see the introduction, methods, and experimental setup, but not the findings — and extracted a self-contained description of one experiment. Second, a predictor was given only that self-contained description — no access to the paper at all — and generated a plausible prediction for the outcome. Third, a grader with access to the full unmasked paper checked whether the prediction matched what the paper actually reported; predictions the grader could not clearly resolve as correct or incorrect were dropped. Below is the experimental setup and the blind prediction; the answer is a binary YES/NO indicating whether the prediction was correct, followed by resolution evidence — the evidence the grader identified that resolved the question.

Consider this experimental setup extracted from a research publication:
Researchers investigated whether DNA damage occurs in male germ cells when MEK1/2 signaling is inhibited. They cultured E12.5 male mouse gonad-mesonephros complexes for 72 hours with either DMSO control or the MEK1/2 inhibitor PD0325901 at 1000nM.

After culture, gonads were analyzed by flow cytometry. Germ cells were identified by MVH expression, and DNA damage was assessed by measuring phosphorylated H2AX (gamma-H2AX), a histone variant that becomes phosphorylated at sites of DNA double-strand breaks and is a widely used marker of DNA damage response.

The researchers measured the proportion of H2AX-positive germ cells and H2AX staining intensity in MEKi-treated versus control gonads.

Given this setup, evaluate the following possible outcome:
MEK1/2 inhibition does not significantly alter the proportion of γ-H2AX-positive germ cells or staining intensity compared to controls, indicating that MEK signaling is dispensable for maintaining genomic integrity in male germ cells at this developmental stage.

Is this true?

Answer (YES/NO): NO